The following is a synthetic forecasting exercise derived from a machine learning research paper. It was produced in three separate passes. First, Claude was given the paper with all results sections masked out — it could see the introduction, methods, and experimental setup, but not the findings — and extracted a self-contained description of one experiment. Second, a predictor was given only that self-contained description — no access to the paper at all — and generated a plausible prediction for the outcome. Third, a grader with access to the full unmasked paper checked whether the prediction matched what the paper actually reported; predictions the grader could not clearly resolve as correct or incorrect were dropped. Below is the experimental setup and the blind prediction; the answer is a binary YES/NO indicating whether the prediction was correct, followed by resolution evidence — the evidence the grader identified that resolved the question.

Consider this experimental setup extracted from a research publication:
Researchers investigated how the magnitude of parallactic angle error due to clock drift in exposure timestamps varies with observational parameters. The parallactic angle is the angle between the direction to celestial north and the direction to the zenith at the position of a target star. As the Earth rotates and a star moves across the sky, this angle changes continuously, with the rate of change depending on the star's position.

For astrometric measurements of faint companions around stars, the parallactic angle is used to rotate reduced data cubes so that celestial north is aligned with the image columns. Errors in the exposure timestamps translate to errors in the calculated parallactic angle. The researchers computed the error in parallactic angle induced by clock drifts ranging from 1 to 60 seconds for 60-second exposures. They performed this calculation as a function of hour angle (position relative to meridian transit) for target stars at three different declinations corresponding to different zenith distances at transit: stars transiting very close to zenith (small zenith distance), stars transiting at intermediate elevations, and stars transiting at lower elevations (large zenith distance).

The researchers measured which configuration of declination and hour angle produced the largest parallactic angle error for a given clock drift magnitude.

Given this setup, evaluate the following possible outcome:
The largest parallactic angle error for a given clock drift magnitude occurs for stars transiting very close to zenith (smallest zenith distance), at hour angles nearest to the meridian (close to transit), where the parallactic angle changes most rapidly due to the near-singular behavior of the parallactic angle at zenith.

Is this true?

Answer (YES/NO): YES